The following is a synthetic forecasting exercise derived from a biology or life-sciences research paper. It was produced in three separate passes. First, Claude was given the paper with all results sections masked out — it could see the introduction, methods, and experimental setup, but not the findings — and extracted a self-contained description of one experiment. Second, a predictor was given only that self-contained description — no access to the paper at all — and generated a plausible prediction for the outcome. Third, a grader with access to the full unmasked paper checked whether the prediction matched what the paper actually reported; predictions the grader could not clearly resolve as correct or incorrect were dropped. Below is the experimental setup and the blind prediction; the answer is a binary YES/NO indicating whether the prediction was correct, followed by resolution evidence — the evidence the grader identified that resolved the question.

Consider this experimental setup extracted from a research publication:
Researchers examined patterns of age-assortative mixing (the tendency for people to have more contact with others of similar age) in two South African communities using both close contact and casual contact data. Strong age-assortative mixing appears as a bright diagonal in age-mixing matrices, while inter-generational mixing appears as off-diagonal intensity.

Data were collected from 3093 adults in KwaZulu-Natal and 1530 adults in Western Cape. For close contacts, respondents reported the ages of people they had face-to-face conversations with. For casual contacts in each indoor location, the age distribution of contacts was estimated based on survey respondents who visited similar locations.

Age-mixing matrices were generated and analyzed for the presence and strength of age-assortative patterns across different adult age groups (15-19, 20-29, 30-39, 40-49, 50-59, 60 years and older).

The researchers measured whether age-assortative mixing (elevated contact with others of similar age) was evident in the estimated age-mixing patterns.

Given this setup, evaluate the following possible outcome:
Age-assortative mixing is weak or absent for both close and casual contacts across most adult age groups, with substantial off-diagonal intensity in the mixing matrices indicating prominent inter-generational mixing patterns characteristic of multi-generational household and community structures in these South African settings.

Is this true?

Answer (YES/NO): NO